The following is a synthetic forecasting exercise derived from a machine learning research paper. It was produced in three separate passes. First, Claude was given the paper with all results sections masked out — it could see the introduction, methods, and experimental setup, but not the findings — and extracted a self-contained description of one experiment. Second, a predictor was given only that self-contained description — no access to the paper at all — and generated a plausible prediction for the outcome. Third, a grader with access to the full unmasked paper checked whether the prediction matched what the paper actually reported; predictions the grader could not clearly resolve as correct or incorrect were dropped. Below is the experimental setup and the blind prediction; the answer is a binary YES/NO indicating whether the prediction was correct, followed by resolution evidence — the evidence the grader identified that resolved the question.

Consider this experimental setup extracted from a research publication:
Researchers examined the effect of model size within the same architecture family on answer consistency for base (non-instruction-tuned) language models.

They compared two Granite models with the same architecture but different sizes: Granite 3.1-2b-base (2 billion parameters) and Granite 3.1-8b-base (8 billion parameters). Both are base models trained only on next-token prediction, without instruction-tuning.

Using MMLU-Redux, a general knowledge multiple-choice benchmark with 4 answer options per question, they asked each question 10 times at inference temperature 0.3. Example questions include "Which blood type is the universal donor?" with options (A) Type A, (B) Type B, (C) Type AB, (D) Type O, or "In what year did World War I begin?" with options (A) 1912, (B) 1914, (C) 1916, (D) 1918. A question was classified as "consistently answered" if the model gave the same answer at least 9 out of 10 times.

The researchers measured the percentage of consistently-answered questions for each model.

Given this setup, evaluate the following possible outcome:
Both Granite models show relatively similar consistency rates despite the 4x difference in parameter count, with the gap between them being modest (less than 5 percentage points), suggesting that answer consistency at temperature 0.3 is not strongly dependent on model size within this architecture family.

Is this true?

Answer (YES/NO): NO